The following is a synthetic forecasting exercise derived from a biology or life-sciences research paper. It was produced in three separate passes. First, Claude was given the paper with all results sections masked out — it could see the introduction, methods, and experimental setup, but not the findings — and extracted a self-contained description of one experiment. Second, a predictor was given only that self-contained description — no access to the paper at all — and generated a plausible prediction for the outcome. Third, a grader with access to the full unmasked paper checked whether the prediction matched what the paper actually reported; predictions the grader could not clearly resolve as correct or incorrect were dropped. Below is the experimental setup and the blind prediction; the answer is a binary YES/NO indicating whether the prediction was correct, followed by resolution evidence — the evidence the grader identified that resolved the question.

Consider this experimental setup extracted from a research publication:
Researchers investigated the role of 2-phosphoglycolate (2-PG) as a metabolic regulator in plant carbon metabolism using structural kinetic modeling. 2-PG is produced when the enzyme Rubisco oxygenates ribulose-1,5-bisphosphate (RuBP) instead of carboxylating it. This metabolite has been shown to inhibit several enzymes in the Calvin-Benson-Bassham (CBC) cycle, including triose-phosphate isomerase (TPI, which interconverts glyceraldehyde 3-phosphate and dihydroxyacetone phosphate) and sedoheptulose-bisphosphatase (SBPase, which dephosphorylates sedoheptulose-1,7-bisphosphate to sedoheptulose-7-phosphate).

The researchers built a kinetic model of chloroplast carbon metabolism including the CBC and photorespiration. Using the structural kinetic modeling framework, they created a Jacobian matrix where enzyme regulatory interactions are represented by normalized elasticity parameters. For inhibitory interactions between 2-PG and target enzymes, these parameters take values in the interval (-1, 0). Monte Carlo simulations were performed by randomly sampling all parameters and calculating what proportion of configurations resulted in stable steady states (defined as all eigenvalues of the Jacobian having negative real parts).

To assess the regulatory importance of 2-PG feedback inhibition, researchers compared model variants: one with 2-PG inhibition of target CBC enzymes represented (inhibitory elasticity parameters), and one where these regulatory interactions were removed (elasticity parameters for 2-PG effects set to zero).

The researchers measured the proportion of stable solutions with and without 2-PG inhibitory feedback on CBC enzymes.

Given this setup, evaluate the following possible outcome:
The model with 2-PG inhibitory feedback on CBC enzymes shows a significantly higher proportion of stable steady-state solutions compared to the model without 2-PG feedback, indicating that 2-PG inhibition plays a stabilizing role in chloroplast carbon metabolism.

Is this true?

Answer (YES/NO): NO